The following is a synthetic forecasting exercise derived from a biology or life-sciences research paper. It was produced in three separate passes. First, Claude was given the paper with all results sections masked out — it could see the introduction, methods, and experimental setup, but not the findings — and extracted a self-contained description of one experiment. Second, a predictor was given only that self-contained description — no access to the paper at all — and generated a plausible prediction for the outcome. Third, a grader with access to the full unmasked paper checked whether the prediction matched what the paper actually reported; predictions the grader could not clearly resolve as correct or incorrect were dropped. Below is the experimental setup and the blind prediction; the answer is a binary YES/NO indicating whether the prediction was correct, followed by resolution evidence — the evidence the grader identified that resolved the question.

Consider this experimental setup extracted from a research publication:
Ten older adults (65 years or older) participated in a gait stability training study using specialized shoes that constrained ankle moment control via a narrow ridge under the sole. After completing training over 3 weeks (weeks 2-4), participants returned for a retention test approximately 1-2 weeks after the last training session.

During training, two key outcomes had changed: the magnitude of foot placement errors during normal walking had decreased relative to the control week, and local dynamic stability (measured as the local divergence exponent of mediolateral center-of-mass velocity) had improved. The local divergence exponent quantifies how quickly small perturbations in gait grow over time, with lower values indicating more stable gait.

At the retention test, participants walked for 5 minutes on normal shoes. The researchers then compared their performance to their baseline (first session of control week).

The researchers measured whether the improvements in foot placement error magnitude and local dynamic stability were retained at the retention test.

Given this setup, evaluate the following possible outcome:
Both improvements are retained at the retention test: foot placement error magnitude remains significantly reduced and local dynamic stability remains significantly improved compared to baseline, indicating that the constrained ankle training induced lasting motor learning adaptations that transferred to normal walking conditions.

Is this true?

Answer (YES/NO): NO